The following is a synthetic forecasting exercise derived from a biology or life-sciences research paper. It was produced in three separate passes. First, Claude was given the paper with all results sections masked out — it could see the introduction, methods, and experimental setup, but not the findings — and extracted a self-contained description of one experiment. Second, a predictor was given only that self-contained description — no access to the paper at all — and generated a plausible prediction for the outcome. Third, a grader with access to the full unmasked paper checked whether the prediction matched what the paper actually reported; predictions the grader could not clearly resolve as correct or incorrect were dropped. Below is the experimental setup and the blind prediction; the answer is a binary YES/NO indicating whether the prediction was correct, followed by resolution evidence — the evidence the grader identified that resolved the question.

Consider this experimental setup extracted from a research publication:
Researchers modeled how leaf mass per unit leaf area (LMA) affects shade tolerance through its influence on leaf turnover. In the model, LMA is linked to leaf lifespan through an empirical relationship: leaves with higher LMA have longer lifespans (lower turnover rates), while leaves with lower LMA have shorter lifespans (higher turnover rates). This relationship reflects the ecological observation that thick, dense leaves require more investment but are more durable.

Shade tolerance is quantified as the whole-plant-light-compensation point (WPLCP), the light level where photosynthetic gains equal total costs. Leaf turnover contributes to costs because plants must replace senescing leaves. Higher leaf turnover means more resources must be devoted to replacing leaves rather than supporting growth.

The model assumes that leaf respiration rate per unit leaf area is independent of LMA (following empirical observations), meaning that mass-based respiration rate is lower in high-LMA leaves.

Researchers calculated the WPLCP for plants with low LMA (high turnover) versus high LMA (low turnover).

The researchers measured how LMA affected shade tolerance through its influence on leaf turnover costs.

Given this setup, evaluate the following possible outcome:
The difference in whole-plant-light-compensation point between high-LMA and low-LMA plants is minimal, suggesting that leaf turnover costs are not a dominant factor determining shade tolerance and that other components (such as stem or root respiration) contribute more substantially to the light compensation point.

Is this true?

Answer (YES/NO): NO